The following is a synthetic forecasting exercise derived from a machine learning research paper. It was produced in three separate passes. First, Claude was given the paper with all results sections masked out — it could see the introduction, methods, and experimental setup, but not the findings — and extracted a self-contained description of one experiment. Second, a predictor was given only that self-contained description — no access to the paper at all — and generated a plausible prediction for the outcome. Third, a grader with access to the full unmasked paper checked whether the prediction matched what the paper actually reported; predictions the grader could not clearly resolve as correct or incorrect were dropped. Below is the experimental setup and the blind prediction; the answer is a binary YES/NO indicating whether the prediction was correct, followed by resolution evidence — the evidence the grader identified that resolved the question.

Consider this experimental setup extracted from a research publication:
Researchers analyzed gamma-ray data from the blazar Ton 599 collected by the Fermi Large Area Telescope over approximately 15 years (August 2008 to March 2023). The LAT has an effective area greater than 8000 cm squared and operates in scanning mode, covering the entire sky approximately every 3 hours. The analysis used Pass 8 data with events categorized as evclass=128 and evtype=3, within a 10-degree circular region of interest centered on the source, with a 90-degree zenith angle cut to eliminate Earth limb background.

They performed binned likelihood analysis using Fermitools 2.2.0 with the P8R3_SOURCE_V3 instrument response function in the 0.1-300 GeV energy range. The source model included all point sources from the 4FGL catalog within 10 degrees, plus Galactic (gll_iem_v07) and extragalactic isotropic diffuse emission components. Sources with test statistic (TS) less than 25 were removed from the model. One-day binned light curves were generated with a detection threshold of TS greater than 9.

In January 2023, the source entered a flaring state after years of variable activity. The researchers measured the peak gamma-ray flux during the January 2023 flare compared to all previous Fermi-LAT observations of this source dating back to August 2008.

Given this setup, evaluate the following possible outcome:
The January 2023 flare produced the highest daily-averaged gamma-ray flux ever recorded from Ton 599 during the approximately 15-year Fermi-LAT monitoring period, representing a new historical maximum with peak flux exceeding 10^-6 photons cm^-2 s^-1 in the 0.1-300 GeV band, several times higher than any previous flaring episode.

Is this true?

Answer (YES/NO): NO